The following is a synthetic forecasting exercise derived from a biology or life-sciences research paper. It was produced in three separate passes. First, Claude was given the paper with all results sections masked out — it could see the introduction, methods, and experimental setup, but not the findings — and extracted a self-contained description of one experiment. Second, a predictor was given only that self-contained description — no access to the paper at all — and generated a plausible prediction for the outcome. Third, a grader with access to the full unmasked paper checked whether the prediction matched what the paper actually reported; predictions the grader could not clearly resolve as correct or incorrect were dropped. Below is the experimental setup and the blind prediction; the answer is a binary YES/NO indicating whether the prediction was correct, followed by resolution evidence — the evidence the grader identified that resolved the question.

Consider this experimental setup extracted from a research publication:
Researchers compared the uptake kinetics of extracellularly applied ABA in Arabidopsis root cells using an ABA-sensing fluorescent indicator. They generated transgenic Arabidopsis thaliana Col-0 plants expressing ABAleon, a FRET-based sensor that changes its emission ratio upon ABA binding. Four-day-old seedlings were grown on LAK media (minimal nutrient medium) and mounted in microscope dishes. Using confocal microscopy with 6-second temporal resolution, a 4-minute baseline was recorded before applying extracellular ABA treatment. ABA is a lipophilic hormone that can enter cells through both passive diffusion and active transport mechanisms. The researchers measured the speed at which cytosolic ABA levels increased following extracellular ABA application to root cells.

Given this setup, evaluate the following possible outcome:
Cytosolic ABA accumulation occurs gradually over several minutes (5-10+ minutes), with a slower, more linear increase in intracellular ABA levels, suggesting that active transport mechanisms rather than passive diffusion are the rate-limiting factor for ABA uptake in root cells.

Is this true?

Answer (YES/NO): NO